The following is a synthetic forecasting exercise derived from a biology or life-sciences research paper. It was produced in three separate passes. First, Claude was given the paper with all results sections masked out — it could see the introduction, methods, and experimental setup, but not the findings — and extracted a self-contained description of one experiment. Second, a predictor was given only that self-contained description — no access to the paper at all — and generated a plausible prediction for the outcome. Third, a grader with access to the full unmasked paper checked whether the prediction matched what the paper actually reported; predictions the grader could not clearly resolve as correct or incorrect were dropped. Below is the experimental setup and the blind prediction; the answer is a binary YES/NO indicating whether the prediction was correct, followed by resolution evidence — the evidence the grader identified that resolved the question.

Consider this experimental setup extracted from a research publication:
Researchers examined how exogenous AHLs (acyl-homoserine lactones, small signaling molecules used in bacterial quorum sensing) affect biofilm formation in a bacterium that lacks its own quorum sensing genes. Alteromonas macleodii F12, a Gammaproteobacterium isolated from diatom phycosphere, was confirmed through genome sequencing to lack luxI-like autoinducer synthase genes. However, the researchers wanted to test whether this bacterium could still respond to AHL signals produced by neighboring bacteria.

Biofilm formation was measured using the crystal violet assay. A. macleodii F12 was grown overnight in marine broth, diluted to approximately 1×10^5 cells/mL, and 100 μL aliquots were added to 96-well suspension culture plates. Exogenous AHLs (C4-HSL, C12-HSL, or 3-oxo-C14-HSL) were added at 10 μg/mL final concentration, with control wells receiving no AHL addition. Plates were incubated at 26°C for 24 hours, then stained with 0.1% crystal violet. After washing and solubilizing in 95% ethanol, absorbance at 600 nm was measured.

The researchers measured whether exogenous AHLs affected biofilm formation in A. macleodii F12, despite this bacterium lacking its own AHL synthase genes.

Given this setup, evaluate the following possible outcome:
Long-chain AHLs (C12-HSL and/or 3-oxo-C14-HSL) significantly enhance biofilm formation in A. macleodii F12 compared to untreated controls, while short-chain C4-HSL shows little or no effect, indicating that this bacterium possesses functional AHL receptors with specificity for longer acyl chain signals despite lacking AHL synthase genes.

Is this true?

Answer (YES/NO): NO